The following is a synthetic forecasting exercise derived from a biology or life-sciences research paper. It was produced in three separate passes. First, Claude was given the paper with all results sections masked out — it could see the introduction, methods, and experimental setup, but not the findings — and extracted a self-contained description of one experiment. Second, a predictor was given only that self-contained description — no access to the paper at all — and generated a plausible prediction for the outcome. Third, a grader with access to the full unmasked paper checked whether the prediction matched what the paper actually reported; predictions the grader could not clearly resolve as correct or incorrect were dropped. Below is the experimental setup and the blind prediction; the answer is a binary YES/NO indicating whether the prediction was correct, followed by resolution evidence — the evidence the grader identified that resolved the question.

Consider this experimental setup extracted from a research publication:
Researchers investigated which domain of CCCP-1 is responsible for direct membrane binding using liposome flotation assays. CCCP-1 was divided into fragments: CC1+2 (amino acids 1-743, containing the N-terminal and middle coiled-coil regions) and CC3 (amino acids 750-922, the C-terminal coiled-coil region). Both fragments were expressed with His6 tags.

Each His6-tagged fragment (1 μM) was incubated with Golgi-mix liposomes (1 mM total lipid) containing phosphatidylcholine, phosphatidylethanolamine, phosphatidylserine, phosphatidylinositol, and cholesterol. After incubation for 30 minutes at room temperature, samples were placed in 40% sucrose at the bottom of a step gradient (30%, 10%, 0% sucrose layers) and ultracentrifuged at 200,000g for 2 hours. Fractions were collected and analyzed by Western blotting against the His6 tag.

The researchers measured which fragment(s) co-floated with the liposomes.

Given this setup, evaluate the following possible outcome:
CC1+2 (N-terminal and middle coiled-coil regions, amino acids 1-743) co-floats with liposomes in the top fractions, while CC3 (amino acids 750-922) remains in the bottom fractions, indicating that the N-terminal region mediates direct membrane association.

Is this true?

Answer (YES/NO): NO